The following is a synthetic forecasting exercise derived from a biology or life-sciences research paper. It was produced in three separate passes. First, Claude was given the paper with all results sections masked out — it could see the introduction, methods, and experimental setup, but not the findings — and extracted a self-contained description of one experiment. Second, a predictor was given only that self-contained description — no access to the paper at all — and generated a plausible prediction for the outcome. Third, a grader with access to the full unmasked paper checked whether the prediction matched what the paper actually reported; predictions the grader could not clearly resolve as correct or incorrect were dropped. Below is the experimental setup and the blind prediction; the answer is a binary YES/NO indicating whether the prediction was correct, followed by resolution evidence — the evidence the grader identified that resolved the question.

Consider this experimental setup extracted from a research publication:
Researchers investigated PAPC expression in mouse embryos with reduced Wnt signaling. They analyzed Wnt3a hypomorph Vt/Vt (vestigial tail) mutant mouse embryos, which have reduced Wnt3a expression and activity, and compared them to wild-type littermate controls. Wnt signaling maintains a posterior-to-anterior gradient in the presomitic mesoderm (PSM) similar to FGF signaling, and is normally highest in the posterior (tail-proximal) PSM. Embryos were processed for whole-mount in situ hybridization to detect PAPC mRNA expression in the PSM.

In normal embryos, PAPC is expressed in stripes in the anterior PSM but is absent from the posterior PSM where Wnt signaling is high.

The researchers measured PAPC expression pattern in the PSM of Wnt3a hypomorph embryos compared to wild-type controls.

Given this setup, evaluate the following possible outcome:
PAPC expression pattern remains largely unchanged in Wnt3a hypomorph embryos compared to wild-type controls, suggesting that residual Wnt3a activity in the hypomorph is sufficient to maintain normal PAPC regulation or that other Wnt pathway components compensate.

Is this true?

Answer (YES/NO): NO